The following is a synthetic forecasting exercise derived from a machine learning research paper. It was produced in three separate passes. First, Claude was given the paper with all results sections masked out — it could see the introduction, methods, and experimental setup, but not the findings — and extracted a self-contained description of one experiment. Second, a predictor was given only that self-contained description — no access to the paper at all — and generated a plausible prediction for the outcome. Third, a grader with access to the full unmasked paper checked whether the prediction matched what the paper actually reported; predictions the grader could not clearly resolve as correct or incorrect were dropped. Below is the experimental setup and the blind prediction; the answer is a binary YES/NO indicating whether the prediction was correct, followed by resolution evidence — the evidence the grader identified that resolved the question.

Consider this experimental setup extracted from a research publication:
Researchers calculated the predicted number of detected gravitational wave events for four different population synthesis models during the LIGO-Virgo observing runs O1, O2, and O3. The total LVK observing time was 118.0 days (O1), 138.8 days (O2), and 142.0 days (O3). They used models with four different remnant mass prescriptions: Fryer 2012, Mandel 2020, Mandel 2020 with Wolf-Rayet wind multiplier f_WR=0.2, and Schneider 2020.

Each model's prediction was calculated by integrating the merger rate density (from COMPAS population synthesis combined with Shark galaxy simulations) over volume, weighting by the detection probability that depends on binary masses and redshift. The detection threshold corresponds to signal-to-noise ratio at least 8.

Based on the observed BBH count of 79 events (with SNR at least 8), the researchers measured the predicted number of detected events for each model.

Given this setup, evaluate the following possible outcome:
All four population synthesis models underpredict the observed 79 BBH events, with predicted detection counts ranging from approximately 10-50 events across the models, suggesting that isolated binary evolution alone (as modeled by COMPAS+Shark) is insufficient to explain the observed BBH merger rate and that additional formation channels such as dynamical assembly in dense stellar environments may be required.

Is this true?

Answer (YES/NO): NO